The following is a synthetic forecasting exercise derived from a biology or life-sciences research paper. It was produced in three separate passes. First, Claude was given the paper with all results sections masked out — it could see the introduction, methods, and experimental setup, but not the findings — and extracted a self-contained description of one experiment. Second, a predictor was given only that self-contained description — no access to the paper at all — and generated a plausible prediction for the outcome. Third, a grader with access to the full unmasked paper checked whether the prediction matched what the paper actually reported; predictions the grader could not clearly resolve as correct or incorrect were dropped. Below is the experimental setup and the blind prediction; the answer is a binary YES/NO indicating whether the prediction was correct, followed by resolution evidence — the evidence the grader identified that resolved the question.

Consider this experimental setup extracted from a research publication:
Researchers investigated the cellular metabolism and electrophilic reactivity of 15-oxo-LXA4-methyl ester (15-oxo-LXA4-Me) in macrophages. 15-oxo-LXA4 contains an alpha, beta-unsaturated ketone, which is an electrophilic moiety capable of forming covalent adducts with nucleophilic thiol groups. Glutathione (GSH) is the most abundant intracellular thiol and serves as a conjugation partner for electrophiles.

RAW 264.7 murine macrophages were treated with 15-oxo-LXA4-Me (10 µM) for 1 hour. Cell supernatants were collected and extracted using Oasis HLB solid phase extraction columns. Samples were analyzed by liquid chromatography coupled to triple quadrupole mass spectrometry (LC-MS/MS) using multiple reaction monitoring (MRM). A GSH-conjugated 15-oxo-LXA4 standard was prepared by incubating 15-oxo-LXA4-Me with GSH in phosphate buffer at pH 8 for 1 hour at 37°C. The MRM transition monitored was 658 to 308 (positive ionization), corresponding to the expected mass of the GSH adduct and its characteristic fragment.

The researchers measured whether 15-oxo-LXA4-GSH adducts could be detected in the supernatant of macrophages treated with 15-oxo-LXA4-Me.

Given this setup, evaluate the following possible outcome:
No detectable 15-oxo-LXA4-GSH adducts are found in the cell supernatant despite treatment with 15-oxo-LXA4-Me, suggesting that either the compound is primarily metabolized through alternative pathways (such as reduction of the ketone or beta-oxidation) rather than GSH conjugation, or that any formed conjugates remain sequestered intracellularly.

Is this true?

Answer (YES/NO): NO